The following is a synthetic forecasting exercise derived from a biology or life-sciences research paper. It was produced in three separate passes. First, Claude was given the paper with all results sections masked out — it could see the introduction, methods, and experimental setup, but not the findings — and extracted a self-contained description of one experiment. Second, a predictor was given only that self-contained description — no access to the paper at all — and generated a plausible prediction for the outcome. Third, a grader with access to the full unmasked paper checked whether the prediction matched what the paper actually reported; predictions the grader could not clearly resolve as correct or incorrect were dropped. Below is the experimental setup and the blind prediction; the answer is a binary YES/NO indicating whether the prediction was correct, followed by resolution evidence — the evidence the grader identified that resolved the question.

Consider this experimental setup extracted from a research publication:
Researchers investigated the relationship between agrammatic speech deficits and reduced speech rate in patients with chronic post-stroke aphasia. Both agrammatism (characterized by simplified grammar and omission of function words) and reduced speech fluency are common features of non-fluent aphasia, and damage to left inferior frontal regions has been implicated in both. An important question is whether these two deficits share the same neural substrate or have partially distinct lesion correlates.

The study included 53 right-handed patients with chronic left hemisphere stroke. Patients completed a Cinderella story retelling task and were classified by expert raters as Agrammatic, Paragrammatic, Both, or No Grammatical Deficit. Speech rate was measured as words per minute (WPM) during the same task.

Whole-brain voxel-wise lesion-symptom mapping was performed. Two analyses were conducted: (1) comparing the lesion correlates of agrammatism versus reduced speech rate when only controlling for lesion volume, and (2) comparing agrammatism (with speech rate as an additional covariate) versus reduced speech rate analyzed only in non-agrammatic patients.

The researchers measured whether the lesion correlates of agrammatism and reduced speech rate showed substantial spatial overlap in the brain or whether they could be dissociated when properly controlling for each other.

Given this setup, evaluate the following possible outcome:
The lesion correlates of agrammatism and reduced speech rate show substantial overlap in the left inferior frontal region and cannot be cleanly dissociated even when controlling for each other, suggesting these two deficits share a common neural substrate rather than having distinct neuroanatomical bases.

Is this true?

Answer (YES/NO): NO